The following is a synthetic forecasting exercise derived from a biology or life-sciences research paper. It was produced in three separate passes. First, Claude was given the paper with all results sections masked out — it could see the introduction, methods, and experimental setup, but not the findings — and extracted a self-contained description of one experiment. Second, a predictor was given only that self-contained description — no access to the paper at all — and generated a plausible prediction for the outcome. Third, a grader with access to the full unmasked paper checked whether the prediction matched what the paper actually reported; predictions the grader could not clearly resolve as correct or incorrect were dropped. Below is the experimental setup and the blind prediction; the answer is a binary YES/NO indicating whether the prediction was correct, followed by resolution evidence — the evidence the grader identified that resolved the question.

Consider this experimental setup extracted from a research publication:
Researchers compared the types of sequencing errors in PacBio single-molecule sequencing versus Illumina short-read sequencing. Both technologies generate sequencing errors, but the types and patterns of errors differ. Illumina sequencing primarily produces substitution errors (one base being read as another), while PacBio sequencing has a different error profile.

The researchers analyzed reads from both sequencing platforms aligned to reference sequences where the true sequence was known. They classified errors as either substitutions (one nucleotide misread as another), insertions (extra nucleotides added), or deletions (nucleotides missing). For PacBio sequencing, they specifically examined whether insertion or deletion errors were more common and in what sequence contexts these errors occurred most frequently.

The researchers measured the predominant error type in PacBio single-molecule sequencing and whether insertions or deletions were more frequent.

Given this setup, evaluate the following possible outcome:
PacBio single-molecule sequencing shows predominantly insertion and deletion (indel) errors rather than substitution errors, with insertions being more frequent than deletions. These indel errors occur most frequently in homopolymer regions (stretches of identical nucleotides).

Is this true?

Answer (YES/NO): YES